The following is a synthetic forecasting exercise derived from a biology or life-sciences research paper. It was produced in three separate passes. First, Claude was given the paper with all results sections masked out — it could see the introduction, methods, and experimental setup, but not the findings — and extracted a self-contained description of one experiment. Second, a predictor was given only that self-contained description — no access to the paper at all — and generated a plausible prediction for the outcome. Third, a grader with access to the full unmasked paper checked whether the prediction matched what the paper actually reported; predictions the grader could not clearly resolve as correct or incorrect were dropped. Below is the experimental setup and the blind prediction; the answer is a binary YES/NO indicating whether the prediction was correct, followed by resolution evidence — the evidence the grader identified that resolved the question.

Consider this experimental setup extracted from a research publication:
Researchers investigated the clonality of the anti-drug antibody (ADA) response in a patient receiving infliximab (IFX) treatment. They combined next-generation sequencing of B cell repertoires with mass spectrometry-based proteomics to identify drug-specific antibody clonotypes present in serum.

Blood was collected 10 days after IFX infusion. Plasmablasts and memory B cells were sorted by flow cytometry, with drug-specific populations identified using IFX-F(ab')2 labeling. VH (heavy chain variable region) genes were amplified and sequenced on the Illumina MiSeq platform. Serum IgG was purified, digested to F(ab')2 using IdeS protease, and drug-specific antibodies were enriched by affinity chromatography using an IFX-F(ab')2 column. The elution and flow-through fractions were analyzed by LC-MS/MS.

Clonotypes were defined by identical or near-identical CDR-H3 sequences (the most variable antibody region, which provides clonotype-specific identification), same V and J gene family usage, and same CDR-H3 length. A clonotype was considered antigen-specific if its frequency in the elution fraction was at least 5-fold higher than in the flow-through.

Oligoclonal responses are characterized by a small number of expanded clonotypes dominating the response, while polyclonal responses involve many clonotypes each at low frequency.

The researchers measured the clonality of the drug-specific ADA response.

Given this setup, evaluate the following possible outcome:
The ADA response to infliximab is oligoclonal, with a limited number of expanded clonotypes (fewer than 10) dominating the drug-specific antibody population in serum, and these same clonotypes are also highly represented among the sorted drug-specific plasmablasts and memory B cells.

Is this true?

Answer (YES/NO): NO